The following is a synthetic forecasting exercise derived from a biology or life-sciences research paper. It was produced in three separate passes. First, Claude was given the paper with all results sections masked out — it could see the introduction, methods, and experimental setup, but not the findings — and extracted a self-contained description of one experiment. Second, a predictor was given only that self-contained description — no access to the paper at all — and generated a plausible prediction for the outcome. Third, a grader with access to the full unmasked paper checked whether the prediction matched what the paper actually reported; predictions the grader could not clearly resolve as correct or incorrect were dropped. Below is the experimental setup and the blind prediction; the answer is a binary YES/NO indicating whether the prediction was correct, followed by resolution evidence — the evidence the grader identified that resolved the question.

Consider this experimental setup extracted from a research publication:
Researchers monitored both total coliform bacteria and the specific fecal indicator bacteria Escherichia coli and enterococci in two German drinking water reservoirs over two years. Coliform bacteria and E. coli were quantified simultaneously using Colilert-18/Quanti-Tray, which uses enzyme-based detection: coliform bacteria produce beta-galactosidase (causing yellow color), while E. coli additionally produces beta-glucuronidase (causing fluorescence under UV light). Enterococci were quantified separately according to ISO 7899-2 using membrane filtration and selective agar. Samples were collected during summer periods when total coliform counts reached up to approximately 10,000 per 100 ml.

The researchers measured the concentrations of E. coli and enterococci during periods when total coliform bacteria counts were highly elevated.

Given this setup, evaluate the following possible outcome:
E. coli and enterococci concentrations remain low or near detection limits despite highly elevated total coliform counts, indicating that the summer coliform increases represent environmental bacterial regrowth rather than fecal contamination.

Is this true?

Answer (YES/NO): YES